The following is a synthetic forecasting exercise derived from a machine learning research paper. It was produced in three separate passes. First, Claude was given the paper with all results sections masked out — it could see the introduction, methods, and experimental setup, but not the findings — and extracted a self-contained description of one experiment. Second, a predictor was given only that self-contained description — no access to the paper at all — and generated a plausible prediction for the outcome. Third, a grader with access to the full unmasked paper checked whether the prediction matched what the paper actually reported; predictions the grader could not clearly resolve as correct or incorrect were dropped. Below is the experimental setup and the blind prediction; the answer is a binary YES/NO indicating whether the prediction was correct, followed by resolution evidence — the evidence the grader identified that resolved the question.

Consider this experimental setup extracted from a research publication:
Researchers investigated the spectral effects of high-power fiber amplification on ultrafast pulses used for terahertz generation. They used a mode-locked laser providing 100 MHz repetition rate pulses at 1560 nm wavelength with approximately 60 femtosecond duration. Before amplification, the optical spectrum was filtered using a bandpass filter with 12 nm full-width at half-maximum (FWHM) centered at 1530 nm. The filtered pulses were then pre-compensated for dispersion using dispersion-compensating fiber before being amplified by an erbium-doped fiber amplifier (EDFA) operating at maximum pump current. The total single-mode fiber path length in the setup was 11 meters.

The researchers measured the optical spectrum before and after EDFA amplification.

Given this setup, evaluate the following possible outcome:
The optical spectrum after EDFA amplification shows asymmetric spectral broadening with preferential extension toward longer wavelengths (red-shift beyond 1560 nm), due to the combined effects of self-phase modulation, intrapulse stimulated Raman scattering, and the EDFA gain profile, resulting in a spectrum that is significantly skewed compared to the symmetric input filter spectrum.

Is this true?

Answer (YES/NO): YES